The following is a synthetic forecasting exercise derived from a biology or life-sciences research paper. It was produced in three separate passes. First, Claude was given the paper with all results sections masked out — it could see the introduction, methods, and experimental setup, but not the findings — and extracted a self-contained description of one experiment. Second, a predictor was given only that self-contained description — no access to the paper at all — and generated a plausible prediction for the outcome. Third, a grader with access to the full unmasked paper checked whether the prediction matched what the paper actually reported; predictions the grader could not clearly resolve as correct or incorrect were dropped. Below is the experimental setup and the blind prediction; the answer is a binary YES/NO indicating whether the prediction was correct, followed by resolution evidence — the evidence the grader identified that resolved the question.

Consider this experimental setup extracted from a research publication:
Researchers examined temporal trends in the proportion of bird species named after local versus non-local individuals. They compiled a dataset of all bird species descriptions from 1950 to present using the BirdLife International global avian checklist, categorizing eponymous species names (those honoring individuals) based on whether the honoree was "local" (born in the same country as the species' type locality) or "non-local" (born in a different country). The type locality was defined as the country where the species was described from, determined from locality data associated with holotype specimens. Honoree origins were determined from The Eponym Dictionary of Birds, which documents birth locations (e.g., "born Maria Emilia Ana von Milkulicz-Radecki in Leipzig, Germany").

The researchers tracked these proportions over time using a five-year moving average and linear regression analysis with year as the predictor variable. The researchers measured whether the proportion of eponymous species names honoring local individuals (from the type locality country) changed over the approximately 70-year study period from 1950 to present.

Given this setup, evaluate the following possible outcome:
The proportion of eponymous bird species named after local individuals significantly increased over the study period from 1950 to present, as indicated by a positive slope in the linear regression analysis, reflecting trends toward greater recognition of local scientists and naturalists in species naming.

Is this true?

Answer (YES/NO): YES